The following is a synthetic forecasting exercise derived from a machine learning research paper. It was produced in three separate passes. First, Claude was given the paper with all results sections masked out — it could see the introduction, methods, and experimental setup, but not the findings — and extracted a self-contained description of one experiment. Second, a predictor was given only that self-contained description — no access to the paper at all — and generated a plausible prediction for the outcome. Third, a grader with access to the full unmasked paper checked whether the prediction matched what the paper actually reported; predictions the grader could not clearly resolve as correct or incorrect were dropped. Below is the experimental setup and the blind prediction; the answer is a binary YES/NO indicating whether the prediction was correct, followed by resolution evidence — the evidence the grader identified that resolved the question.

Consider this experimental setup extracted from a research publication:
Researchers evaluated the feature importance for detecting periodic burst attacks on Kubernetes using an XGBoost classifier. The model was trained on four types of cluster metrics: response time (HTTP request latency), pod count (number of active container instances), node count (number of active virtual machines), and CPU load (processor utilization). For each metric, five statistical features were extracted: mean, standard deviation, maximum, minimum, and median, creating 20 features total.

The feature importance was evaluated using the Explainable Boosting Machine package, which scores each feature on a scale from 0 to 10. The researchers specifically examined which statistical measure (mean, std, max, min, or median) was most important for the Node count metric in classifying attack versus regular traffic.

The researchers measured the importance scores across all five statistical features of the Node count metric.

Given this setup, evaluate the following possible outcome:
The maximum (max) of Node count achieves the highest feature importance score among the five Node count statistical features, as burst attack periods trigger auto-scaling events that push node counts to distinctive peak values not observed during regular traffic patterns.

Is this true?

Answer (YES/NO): YES